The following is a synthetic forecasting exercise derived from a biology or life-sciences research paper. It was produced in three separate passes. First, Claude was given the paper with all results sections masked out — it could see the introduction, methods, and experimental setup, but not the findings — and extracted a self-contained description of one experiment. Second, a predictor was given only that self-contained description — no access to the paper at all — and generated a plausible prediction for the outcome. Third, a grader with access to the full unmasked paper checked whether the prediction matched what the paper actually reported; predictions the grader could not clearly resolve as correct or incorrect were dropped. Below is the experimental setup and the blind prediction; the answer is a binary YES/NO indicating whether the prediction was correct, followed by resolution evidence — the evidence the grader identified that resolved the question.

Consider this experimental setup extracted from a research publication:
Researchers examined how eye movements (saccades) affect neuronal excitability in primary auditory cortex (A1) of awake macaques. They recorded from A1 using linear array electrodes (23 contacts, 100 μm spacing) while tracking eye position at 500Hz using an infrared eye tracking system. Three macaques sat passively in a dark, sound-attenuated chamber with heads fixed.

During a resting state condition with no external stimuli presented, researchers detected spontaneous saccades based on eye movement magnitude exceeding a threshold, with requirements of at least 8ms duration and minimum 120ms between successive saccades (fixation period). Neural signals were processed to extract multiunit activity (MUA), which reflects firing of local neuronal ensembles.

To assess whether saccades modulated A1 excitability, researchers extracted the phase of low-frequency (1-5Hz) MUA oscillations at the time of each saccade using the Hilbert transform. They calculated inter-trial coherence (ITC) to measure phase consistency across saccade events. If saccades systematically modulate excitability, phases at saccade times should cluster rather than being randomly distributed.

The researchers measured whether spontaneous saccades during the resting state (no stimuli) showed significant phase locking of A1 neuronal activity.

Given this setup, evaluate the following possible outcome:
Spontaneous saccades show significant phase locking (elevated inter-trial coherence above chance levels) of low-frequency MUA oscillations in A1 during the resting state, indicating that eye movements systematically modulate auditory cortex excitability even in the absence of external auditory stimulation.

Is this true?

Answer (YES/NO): YES